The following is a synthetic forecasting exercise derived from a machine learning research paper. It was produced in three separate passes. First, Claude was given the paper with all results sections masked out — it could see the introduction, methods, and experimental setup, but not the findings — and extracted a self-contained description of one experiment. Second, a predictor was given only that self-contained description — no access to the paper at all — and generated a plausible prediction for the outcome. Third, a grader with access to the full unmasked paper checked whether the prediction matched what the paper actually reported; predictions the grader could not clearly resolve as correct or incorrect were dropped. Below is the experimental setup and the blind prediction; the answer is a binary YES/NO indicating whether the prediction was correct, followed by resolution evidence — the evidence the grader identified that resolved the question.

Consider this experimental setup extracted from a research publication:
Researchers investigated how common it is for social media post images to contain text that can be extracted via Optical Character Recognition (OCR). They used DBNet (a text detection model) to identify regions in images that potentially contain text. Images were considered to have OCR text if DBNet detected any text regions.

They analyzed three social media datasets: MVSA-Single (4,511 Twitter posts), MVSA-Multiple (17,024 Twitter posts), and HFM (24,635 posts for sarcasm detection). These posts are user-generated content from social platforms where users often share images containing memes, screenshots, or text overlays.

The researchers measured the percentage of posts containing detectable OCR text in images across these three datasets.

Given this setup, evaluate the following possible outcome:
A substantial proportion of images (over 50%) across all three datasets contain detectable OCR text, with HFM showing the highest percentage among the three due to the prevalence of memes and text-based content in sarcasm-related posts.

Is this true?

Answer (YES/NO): YES